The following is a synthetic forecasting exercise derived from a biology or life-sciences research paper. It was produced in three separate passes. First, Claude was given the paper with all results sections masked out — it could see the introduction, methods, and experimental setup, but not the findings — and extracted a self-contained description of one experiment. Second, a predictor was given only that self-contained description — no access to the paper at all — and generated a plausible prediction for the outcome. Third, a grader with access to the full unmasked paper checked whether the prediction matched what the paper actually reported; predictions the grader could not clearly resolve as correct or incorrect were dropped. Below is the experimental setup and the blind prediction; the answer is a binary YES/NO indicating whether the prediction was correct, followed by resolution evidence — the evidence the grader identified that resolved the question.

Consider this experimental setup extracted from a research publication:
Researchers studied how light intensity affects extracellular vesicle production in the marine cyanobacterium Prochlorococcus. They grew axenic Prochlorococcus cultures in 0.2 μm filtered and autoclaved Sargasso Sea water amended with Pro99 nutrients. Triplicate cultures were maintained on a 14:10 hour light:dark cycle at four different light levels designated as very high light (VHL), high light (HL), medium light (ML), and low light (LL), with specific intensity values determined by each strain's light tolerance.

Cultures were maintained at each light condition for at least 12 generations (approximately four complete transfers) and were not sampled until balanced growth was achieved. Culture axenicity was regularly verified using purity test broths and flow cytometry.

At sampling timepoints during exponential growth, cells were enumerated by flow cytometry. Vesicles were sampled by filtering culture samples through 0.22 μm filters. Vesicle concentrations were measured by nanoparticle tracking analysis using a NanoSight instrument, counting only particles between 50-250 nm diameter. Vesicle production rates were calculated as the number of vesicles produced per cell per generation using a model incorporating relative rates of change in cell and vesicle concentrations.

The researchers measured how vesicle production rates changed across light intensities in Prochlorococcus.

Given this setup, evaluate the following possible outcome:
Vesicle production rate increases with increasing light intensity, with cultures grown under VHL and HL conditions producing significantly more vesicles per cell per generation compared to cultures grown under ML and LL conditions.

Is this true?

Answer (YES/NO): NO